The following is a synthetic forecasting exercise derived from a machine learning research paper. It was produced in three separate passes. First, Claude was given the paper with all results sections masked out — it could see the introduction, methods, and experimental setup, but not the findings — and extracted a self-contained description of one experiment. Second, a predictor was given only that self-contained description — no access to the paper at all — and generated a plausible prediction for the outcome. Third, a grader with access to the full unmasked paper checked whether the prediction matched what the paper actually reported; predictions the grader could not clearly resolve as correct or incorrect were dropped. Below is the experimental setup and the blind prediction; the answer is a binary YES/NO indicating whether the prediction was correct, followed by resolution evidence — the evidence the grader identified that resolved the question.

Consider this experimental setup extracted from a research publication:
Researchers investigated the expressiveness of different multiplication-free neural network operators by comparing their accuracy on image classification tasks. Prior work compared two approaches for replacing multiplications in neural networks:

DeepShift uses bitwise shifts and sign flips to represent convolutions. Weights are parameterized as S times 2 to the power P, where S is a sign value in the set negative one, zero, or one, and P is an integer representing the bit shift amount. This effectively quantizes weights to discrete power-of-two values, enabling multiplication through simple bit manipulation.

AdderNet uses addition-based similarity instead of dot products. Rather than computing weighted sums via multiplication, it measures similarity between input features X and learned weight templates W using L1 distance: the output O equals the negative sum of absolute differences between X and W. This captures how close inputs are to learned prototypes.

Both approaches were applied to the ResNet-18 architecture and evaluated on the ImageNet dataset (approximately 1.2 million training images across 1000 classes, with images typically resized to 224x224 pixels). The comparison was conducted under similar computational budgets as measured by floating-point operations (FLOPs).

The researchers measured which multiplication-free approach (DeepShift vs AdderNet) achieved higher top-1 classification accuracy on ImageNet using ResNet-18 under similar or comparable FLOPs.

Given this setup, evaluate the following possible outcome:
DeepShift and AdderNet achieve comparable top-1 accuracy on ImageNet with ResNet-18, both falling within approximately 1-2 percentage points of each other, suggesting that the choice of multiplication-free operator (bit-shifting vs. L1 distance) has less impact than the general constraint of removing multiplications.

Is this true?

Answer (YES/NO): NO